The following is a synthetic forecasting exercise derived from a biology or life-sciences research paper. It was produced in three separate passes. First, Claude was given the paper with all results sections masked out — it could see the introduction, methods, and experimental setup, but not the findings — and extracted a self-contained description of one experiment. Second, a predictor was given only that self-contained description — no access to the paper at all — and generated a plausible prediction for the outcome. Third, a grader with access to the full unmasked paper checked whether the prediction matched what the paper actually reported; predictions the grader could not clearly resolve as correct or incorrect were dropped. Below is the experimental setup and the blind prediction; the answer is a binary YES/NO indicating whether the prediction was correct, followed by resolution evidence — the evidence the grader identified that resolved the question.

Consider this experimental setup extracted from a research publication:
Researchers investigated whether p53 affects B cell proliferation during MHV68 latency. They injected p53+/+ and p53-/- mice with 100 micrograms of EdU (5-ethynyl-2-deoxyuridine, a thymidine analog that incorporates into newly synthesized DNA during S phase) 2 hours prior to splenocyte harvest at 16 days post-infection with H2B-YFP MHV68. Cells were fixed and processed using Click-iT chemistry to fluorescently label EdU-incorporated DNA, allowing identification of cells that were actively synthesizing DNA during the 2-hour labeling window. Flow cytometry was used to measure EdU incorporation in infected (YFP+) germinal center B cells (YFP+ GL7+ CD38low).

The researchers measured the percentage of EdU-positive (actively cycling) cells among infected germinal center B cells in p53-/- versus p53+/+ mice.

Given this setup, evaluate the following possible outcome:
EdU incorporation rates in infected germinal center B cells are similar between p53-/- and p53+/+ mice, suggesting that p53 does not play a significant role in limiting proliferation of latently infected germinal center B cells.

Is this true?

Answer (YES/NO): NO